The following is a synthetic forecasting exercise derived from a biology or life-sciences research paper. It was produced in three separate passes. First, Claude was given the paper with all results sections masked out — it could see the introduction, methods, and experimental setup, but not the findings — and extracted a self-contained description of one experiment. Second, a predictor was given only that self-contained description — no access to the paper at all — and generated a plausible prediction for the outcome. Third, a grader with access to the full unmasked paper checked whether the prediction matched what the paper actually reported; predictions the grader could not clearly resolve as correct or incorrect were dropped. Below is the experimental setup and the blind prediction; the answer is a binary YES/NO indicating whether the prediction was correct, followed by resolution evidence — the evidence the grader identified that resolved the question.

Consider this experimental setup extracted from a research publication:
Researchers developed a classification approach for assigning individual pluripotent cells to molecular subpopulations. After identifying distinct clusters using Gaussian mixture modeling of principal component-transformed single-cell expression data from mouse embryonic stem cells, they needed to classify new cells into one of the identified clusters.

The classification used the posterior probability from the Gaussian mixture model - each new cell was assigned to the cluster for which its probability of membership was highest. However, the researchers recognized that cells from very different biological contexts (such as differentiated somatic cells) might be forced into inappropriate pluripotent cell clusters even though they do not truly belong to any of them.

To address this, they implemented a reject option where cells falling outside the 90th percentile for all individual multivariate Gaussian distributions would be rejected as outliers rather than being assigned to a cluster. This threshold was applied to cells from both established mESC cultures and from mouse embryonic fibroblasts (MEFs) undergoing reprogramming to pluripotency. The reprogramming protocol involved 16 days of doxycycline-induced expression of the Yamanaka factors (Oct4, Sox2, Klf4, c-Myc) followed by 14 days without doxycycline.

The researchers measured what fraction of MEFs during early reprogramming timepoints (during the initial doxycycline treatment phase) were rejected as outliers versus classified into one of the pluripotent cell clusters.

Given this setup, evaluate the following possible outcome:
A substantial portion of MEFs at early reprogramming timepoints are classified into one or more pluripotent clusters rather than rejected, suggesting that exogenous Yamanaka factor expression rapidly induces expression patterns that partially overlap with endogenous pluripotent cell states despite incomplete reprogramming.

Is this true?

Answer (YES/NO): NO